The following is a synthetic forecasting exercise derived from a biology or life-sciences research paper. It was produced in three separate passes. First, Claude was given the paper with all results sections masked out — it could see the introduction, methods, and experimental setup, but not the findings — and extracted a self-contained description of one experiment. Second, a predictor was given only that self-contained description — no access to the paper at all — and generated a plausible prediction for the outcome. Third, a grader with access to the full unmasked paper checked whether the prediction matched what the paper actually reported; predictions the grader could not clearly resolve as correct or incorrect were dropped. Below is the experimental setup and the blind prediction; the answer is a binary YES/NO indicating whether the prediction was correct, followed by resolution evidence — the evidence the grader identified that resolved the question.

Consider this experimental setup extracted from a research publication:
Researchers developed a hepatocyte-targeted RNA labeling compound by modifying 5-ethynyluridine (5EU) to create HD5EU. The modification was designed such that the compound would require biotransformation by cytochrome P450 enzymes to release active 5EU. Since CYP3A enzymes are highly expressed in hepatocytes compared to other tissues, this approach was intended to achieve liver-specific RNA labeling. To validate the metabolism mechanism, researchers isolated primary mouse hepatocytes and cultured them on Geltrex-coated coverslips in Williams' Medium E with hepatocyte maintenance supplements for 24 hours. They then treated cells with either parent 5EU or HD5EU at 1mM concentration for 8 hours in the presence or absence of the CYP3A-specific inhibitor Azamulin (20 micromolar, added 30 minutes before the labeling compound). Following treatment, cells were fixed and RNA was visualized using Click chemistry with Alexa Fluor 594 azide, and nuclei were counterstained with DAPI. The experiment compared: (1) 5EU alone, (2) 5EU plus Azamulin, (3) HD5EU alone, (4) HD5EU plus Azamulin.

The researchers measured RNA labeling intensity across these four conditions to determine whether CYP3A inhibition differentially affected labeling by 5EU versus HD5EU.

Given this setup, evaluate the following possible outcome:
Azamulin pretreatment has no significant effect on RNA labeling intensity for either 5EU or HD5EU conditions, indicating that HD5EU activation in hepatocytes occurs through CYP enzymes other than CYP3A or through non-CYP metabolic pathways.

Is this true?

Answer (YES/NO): NO